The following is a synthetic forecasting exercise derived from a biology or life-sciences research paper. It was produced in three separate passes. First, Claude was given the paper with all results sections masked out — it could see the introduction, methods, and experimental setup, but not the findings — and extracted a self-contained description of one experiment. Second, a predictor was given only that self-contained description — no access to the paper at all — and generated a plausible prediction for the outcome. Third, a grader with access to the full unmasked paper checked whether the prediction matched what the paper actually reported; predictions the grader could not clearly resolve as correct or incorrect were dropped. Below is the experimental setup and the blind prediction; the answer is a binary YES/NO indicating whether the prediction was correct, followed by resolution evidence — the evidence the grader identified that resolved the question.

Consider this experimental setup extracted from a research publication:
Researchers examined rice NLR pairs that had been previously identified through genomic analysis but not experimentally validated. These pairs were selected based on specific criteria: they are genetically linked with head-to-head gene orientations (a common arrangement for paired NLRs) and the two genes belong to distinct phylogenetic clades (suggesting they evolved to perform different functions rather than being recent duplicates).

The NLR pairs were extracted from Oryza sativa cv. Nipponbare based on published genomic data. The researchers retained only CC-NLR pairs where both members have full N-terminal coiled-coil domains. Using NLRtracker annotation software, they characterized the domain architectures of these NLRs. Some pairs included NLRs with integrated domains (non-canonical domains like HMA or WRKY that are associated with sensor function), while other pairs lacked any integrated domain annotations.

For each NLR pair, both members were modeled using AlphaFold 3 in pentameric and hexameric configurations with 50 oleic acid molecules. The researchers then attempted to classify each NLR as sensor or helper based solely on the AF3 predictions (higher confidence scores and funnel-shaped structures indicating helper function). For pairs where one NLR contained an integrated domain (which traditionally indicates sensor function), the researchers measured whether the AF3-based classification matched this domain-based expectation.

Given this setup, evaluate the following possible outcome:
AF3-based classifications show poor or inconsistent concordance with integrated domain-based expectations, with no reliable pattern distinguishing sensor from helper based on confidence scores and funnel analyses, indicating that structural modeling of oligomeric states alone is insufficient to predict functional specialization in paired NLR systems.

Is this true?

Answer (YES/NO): NO